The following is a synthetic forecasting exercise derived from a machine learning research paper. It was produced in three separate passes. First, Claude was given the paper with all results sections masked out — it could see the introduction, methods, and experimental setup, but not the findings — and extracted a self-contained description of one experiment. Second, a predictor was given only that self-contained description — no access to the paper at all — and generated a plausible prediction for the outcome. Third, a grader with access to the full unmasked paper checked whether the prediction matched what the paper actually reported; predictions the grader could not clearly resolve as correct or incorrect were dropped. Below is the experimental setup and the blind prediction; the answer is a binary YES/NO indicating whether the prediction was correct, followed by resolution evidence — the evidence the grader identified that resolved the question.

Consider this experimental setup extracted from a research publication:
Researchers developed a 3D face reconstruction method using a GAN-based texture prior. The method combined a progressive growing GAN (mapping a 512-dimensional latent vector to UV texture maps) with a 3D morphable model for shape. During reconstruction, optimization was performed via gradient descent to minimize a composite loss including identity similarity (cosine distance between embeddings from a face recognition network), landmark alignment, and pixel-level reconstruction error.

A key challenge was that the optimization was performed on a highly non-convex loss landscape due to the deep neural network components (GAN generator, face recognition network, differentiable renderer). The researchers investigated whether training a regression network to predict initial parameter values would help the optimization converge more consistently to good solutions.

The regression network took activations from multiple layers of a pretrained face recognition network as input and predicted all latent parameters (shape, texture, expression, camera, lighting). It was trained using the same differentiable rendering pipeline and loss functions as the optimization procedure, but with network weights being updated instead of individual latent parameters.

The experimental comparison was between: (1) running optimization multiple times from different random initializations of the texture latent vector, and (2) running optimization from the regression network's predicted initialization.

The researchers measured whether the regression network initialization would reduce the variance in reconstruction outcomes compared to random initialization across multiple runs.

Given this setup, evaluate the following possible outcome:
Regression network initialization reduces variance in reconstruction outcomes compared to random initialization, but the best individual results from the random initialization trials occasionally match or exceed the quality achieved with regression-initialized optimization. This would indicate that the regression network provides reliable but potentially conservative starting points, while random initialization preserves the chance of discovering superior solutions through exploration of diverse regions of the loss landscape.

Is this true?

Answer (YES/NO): NO